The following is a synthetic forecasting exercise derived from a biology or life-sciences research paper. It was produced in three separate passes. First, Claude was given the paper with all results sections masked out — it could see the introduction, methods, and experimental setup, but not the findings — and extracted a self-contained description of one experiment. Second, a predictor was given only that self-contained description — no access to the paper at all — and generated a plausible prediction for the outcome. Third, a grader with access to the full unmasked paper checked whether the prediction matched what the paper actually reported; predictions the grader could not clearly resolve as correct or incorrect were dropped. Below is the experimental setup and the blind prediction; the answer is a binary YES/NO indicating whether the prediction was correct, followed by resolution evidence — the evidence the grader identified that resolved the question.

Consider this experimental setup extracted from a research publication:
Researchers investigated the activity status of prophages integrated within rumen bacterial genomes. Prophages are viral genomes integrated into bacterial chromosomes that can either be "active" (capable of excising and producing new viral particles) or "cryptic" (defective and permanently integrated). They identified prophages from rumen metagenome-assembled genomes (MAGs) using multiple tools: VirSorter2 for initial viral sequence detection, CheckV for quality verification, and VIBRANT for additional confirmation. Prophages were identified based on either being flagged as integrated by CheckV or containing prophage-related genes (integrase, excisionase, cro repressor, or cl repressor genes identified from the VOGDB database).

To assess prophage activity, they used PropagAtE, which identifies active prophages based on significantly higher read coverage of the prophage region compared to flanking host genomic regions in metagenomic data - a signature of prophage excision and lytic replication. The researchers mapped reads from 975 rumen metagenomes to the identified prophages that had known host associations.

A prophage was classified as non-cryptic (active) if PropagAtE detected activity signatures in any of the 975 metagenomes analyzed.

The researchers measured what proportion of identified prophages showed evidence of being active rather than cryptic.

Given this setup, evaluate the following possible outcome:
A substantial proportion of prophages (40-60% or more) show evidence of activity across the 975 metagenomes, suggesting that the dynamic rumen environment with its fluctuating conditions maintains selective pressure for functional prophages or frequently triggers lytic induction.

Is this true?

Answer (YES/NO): NO